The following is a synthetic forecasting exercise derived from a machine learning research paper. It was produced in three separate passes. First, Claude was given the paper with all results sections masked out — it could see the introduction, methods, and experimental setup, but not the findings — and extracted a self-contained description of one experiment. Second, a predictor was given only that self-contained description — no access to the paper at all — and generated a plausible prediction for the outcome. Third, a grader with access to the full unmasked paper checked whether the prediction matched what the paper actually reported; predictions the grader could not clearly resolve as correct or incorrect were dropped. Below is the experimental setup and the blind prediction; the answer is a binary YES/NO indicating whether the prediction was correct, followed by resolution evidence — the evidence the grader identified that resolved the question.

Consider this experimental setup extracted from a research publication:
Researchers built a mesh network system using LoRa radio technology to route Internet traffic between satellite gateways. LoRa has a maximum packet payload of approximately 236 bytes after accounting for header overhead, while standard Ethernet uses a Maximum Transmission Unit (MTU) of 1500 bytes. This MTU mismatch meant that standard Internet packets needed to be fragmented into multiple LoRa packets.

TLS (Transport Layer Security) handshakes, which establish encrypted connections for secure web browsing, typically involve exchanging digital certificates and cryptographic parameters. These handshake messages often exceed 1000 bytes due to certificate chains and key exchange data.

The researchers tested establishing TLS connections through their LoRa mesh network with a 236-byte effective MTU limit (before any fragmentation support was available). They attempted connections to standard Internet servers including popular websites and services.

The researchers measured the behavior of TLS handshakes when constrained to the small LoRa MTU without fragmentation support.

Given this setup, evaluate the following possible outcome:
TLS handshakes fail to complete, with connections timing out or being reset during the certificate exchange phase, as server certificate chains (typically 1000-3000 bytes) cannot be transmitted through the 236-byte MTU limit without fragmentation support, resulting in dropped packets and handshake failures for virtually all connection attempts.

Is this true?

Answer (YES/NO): NO